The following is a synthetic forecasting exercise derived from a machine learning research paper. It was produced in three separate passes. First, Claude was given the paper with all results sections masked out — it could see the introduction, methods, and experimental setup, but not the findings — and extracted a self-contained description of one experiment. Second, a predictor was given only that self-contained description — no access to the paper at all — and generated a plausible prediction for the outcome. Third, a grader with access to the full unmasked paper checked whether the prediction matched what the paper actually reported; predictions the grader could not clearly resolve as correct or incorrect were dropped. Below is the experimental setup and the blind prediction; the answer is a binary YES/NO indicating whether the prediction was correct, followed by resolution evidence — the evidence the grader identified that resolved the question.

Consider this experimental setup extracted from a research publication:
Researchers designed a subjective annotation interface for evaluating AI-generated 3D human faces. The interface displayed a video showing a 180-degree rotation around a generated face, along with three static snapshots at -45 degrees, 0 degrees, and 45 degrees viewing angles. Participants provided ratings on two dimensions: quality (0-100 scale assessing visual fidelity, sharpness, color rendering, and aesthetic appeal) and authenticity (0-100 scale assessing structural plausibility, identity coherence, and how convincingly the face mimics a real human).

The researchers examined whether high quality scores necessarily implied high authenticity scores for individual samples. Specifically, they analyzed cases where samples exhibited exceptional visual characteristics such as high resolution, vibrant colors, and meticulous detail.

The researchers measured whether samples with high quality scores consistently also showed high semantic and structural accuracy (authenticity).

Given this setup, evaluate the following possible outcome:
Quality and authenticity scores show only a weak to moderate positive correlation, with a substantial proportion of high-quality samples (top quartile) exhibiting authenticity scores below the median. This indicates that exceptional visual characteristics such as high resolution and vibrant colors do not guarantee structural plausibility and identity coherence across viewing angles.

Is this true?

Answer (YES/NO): NO